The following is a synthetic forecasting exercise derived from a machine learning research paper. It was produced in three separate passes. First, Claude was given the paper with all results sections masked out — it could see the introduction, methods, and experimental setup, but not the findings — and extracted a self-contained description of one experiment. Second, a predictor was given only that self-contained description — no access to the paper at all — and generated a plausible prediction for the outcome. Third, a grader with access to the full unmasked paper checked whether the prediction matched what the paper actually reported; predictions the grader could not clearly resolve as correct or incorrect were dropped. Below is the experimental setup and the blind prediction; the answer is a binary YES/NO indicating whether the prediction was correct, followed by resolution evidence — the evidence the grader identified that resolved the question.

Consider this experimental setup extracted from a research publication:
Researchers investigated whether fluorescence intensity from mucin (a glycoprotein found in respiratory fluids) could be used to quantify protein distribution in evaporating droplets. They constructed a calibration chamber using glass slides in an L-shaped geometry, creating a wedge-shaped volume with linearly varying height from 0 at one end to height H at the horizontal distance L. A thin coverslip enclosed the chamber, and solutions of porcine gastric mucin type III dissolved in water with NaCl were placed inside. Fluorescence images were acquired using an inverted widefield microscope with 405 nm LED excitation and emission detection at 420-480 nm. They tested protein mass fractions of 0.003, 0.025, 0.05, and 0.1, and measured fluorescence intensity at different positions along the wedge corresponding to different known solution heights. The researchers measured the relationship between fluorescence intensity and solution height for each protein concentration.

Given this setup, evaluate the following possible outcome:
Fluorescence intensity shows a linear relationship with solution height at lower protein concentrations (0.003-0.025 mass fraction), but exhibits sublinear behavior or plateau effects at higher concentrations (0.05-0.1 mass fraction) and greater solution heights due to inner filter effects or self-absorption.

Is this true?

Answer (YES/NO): NO